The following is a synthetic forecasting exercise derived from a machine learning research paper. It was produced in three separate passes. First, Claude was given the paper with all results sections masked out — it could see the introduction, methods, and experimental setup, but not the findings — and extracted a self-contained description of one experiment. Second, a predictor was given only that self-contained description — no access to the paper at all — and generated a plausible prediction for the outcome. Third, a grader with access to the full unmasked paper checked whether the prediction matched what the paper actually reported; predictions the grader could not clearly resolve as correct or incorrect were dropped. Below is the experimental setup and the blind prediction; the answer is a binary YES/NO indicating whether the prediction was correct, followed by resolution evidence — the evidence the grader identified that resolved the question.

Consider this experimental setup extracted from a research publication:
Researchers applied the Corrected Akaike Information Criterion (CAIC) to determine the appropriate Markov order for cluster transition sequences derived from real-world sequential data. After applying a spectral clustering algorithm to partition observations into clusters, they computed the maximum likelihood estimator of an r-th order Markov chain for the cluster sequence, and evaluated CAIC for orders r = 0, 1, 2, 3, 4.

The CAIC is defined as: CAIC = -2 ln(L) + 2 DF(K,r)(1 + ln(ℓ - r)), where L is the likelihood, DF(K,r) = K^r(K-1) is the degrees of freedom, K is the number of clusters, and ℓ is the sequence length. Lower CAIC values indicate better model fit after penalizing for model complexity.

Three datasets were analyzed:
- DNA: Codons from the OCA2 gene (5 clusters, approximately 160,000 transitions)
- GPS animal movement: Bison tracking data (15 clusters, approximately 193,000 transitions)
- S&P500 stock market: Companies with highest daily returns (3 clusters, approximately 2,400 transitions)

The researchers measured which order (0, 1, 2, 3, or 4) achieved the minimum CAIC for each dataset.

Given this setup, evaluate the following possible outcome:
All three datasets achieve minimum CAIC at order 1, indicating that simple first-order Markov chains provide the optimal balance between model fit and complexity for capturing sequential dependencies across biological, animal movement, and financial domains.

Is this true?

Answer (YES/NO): NO